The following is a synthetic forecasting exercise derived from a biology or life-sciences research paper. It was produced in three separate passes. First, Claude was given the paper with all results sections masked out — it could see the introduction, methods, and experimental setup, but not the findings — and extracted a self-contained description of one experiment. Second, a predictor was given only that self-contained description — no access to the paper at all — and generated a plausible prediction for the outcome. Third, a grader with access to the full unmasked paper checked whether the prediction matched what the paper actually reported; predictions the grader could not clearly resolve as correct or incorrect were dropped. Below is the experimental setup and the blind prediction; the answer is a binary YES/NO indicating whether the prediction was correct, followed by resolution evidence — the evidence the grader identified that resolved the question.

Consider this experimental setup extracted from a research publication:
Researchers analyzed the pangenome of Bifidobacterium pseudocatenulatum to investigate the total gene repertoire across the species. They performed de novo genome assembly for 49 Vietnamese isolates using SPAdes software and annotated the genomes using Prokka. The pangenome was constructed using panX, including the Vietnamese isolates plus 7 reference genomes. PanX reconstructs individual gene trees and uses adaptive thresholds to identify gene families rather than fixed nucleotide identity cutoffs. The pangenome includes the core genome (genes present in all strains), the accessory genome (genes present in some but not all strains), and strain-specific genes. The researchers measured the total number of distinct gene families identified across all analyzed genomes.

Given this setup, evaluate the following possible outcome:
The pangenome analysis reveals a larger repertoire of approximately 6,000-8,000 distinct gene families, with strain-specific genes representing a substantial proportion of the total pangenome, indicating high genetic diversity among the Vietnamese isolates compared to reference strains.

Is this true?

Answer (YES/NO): NO